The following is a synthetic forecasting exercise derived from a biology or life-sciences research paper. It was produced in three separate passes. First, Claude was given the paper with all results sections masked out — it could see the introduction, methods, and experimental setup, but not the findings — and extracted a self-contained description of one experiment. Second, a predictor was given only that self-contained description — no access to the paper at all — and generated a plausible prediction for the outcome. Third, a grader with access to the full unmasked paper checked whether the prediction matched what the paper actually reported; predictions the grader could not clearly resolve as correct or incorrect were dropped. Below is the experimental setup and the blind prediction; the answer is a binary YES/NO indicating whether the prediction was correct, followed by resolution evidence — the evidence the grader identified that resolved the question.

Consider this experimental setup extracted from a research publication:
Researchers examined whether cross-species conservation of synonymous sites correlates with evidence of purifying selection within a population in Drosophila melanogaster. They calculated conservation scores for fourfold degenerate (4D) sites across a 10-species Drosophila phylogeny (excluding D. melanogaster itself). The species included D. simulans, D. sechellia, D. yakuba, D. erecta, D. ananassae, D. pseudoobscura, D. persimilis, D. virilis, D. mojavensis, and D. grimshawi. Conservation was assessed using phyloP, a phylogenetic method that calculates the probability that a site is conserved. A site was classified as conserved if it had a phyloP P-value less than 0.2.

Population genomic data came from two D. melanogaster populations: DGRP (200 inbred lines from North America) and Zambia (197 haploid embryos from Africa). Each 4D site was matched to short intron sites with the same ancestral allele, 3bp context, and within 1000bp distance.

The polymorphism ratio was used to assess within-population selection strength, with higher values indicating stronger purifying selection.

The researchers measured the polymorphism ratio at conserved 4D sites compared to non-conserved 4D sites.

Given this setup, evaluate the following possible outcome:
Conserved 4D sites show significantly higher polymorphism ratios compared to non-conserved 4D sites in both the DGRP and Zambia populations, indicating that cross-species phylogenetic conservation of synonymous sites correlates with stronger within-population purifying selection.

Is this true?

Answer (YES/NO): YES